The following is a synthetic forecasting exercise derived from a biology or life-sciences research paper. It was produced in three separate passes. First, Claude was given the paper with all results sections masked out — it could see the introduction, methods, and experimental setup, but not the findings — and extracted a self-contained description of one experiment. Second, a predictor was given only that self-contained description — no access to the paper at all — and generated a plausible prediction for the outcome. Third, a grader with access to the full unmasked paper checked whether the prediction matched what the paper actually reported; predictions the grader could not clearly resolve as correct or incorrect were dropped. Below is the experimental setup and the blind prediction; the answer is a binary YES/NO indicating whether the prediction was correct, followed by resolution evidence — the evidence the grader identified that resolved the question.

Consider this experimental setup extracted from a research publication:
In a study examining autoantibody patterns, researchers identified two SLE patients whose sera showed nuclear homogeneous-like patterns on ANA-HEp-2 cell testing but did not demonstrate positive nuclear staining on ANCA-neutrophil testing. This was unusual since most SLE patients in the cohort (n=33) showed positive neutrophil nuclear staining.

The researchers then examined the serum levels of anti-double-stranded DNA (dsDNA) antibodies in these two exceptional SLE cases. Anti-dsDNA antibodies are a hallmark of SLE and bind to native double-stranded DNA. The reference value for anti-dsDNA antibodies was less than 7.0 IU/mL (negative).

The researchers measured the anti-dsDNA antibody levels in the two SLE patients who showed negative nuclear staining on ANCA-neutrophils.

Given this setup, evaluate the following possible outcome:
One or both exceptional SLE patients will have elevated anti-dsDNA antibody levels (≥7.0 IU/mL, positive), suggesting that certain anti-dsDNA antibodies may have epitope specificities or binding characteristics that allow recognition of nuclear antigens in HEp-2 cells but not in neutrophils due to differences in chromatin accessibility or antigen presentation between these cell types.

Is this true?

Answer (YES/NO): NO